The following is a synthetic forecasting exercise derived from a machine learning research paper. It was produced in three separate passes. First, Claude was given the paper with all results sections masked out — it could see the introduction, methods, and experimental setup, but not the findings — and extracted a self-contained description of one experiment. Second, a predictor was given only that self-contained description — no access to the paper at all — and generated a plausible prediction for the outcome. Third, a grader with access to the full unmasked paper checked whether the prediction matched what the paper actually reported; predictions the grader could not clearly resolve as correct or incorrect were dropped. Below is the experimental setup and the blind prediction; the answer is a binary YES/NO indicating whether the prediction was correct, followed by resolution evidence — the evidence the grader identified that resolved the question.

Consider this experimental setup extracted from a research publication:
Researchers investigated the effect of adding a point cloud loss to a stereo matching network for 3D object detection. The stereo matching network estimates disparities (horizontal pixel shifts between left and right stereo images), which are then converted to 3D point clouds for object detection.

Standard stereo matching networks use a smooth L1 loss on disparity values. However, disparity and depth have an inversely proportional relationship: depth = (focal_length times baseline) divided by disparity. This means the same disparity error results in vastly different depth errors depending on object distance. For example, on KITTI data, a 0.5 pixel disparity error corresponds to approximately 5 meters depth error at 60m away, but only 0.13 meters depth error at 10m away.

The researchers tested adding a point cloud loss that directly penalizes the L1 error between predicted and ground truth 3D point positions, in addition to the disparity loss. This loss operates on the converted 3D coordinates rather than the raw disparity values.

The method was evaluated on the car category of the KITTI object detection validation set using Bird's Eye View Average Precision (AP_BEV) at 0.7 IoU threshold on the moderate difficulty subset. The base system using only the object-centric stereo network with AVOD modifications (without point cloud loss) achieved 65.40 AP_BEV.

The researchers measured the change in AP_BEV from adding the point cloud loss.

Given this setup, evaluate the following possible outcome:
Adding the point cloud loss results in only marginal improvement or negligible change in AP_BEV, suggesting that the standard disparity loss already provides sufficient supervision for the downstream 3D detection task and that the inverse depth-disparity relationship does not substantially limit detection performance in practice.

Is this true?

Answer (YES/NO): YES